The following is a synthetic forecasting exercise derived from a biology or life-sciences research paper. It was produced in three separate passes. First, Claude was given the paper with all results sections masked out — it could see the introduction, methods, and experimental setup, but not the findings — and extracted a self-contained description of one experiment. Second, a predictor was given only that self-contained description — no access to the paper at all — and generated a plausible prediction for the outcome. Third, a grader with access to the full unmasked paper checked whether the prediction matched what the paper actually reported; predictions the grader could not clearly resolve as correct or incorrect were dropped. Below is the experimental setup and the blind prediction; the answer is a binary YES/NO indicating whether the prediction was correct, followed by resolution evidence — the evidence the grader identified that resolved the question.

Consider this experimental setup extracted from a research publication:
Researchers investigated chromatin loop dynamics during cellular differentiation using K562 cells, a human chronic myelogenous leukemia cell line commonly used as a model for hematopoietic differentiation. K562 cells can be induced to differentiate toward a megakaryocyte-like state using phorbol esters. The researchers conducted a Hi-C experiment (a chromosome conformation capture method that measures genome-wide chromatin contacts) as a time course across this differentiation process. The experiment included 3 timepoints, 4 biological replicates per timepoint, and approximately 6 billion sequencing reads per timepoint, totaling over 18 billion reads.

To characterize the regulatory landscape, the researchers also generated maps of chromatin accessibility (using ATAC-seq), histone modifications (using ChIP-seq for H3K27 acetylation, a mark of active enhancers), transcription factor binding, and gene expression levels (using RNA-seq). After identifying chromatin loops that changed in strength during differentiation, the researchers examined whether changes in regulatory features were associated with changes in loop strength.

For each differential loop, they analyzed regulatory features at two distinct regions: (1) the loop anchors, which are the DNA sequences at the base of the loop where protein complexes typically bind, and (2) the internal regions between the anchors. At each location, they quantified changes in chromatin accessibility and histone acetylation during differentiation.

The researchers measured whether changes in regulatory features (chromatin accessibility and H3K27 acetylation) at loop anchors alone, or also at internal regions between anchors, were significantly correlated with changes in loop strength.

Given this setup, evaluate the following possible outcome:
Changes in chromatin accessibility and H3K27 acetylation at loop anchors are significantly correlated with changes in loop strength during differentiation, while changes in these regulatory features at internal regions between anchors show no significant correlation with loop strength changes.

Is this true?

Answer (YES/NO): NO